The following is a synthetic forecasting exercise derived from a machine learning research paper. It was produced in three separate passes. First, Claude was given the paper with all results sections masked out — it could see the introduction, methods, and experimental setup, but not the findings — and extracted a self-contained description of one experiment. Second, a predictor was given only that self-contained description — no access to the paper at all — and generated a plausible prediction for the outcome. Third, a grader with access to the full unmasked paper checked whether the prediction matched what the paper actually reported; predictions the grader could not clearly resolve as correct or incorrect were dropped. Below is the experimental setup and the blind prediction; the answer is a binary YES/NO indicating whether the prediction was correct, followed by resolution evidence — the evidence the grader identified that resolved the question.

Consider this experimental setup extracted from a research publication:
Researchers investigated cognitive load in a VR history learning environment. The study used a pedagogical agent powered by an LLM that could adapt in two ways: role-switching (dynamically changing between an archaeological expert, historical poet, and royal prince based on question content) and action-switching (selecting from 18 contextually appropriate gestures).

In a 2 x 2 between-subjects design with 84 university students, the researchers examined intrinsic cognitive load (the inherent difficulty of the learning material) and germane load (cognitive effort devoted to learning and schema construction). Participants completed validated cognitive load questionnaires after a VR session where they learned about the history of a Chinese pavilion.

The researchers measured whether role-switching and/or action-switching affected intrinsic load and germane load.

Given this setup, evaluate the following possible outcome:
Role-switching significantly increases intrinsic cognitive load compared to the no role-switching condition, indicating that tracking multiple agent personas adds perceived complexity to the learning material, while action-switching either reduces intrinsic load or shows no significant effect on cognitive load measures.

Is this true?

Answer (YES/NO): NO